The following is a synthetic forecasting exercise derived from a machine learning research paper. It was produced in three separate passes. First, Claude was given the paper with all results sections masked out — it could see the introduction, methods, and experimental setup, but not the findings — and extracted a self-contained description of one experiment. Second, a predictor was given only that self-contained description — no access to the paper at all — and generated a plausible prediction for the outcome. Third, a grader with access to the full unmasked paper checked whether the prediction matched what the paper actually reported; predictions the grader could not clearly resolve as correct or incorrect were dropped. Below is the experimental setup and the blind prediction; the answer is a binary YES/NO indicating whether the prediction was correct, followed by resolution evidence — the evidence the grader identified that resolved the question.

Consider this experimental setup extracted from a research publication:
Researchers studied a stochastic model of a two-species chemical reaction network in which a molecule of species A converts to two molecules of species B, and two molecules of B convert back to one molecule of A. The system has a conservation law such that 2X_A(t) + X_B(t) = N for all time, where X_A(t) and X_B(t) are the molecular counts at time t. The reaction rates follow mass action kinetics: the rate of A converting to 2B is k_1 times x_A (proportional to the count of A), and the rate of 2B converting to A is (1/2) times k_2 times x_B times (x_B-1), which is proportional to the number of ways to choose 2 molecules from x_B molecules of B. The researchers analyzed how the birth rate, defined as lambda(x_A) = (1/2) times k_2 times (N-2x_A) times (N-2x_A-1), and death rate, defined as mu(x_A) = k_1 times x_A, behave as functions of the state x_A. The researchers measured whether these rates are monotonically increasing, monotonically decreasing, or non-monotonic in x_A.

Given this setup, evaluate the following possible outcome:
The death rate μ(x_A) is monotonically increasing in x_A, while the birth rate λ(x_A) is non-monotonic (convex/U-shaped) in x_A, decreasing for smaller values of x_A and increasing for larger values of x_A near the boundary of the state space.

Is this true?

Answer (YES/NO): NO